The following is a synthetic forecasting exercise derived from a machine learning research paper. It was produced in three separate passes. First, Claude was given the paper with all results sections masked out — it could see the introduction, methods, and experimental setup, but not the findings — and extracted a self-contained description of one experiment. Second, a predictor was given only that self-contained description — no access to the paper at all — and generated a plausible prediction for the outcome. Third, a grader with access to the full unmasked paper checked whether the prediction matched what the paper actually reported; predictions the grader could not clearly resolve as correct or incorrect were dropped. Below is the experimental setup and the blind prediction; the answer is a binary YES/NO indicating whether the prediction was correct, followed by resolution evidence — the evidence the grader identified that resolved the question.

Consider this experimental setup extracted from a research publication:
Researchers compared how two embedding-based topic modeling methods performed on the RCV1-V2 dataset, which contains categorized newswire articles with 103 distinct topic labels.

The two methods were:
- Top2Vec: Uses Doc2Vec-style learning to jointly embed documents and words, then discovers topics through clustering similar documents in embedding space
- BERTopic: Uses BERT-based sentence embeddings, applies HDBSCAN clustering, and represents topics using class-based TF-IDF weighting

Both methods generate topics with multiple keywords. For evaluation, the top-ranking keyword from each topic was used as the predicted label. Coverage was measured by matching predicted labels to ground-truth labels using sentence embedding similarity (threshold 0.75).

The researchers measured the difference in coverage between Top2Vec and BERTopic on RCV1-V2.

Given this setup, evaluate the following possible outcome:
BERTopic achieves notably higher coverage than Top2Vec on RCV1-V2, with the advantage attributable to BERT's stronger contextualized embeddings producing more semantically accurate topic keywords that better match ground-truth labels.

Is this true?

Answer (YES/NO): NO